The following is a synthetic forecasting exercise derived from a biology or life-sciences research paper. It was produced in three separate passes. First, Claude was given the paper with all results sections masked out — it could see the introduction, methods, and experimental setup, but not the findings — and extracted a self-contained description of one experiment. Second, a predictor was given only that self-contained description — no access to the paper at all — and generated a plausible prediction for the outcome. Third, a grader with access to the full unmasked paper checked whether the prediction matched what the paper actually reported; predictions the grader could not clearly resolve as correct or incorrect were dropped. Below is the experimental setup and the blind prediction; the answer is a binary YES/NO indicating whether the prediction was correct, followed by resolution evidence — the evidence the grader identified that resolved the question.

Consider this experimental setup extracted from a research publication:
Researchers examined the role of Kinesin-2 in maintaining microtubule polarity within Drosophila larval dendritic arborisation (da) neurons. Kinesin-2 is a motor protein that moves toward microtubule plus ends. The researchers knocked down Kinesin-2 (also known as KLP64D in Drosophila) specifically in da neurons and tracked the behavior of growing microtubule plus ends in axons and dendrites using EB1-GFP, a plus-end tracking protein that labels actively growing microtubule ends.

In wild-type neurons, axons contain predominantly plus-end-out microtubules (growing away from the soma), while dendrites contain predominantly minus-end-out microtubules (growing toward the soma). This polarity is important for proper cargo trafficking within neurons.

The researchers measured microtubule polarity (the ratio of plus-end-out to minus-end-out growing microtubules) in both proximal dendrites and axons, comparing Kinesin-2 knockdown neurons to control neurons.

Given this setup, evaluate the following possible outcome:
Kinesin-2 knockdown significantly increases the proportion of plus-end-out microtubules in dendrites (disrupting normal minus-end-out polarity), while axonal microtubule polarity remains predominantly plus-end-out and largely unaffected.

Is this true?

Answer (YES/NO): YES